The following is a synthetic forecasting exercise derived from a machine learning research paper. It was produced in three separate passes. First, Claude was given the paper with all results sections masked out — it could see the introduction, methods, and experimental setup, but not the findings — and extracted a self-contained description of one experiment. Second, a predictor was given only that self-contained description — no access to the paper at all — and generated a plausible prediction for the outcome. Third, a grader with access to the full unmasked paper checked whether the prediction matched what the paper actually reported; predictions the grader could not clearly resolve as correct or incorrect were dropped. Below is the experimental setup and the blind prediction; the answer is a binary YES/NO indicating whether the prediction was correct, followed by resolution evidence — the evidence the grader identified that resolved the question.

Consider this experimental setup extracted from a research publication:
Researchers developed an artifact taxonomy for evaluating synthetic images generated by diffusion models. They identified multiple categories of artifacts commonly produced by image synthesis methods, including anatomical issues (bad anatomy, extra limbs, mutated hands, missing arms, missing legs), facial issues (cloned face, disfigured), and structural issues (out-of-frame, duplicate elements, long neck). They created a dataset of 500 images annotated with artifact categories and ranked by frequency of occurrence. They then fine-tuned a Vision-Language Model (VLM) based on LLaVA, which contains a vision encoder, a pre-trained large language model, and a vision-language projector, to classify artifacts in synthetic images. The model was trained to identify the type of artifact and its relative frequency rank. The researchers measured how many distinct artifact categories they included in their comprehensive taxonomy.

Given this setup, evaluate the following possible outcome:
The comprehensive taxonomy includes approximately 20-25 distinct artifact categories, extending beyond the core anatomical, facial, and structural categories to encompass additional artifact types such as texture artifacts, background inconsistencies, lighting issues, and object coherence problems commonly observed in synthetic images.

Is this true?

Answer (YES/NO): NO